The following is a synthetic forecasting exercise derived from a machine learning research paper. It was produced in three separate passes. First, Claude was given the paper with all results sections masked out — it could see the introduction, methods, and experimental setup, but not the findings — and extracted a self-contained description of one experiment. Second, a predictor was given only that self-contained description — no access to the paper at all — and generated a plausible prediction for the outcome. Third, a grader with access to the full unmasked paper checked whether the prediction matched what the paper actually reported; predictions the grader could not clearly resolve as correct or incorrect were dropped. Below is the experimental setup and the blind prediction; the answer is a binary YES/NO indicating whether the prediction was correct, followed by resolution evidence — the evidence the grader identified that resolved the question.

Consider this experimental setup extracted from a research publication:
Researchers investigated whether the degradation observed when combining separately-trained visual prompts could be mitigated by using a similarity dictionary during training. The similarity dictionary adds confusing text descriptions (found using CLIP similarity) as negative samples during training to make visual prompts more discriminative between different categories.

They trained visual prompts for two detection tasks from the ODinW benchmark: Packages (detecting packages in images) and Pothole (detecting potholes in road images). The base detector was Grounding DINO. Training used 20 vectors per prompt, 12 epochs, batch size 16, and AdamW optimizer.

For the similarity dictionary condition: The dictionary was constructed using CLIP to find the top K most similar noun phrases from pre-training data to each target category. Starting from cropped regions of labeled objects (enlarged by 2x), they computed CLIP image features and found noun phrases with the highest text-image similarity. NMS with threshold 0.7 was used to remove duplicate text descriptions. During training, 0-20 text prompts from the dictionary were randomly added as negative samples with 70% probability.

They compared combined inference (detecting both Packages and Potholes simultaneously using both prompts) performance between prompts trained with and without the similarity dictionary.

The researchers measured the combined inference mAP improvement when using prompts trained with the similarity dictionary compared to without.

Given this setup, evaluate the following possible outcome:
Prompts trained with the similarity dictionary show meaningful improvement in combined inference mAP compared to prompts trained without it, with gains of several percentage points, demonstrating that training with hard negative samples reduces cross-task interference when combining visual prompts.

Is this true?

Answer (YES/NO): YES